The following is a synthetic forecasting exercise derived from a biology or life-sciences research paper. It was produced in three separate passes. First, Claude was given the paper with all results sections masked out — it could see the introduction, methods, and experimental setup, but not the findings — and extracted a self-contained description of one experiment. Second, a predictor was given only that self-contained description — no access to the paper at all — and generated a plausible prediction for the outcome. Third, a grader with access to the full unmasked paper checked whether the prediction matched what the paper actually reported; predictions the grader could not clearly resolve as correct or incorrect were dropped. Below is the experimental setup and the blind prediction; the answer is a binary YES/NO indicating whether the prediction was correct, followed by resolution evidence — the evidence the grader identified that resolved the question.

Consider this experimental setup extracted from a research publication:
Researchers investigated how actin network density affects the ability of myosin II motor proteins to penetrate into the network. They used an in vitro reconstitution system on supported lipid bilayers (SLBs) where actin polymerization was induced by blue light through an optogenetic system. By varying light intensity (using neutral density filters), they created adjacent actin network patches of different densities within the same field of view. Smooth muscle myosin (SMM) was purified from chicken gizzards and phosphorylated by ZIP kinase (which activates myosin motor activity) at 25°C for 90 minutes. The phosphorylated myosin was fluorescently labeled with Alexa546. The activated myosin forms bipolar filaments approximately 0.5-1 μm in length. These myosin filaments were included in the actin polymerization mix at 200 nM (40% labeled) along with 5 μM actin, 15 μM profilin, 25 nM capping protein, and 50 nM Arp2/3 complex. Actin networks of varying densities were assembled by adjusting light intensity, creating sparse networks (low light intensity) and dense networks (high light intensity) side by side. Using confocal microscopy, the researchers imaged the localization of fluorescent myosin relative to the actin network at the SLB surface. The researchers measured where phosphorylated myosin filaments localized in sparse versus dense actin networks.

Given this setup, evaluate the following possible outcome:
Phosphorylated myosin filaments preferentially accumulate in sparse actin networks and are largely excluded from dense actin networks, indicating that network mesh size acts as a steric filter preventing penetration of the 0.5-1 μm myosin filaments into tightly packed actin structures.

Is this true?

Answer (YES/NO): YES